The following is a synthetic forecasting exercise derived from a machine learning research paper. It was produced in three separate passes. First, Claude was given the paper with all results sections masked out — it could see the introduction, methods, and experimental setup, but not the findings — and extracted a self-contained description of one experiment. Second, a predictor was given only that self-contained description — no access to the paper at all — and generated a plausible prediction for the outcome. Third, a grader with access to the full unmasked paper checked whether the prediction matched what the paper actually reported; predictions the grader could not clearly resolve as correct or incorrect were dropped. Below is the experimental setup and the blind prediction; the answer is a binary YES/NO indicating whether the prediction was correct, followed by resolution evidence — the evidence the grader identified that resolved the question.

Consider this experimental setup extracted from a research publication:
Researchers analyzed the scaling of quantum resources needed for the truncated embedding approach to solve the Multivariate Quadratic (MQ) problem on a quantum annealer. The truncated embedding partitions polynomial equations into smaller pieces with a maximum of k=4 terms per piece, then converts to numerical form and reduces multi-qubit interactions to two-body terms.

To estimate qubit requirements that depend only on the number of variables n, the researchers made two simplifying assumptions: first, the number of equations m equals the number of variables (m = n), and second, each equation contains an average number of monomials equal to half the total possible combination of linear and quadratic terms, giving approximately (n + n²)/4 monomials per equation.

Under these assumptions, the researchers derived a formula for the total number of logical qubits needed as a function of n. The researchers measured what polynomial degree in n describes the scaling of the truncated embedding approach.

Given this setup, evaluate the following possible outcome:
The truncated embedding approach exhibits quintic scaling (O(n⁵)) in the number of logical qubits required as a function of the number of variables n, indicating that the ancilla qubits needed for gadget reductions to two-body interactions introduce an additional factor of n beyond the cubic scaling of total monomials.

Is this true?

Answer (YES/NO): NO